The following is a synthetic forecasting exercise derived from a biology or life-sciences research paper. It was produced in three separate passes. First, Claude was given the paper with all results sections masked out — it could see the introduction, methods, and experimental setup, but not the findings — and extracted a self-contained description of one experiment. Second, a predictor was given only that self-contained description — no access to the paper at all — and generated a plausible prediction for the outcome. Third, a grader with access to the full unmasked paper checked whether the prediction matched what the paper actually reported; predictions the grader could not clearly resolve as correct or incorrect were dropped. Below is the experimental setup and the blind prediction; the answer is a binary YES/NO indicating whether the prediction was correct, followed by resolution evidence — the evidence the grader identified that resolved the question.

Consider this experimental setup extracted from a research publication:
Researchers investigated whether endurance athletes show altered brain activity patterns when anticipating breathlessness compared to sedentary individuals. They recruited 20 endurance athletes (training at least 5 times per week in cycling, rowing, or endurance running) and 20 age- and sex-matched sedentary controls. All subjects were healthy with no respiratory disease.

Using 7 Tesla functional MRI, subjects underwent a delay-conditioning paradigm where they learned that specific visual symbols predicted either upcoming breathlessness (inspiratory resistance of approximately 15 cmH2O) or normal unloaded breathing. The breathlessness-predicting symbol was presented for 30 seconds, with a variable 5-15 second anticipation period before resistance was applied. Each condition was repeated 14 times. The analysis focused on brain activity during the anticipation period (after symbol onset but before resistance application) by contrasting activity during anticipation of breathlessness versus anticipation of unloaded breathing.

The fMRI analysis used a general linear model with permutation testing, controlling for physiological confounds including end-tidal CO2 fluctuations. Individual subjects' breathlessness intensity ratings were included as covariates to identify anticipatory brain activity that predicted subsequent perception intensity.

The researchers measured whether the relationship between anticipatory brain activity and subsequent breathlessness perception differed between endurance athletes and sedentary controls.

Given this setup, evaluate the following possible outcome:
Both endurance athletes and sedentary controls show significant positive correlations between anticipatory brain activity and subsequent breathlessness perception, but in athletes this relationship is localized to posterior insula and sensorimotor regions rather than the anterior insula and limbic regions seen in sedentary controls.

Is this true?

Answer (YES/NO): NO